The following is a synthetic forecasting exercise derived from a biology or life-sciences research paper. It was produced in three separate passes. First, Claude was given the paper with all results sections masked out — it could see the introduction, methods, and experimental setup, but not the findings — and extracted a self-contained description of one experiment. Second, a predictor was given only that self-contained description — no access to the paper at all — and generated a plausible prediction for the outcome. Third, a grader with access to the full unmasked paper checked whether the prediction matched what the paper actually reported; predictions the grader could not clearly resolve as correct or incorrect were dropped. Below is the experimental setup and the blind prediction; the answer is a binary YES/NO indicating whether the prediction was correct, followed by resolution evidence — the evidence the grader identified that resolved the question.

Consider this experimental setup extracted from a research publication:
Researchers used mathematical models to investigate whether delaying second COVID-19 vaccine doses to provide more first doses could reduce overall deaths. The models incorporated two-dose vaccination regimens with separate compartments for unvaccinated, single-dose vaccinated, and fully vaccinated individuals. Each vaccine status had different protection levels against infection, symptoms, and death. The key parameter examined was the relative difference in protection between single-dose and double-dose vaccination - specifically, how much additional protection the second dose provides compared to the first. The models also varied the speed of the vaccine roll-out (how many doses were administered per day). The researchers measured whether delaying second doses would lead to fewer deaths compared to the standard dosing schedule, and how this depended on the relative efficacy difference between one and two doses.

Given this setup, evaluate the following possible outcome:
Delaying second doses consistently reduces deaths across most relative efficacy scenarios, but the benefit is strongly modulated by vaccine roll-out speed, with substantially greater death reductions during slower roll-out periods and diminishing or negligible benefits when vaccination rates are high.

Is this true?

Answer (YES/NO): NO